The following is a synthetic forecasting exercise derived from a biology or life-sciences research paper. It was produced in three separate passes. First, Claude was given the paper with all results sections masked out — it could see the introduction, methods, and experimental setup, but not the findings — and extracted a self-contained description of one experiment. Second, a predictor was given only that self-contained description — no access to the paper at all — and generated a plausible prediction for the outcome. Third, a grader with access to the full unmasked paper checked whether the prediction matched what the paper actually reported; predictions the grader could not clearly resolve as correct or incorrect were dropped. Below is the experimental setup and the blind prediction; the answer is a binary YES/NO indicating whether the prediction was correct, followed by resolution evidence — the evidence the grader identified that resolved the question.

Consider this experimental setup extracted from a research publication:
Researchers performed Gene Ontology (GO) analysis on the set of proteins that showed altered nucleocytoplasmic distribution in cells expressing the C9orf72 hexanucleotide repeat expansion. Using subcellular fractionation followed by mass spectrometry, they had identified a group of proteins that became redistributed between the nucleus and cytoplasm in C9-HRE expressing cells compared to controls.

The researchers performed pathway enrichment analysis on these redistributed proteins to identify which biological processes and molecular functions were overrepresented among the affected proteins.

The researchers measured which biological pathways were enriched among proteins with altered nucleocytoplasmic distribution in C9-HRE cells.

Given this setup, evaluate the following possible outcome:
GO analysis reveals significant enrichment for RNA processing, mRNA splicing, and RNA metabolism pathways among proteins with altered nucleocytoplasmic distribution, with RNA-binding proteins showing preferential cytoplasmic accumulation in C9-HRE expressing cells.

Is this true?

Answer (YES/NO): NO